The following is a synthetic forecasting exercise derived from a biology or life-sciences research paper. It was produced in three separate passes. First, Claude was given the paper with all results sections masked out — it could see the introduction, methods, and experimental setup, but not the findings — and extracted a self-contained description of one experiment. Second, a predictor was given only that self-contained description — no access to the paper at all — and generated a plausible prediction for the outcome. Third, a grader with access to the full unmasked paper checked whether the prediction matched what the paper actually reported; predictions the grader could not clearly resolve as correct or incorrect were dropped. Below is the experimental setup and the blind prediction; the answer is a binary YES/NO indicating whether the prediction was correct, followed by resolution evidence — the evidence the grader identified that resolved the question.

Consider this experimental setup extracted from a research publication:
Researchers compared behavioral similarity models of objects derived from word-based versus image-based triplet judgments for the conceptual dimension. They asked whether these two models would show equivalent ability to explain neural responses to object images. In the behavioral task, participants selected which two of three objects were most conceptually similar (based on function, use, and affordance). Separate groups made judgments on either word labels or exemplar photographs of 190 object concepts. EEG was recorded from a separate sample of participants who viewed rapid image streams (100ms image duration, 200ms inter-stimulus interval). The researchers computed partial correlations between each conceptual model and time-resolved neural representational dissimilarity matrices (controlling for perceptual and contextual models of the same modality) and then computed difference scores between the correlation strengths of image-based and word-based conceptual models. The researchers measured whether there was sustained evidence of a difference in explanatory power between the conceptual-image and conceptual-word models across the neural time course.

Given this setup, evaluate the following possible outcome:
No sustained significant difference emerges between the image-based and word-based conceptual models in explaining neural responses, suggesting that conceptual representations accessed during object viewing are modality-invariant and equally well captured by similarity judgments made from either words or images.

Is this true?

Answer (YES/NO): YES